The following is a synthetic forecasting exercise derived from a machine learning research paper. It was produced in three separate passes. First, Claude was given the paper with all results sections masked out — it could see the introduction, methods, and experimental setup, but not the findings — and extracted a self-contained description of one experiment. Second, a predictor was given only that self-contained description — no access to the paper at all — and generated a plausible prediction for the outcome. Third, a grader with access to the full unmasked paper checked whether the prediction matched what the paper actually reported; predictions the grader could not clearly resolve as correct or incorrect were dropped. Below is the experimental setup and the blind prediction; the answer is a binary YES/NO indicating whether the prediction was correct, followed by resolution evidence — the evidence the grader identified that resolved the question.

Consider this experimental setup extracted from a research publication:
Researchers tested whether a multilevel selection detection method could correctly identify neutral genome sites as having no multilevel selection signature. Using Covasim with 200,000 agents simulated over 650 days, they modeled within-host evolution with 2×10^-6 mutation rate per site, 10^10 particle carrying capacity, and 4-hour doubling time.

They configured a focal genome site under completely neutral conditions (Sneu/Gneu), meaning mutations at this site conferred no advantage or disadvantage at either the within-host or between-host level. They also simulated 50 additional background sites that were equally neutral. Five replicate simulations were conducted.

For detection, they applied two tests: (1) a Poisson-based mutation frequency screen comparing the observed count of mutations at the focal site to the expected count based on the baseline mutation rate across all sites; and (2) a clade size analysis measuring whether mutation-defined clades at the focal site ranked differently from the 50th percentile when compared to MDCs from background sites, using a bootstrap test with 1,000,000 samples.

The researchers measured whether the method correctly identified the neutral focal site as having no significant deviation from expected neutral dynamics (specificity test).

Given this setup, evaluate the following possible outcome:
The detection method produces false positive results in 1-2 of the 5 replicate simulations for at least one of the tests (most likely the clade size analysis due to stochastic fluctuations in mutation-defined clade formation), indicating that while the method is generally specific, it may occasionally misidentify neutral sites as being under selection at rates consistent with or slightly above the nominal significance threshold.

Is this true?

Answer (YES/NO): NO